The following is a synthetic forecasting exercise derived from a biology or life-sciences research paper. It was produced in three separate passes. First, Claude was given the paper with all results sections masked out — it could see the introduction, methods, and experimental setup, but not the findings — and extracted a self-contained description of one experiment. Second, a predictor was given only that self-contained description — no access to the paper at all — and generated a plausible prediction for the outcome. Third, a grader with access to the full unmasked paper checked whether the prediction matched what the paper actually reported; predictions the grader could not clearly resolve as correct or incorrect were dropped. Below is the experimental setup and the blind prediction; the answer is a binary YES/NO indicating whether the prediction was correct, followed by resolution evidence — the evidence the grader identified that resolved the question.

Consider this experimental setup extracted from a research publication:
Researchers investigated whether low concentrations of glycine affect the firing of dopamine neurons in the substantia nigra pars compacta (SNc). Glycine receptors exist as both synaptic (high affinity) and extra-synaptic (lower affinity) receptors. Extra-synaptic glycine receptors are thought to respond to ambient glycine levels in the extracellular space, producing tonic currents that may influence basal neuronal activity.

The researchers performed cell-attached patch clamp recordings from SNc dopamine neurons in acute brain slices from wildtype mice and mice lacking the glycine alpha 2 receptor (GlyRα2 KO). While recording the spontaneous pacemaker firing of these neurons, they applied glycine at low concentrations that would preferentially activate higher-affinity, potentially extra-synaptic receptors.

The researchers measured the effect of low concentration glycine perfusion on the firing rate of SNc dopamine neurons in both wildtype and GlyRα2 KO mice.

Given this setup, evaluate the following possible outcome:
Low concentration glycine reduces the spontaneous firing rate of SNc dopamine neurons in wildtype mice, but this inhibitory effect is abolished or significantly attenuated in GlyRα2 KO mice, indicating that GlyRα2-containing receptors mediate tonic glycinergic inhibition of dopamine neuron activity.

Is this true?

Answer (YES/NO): NO